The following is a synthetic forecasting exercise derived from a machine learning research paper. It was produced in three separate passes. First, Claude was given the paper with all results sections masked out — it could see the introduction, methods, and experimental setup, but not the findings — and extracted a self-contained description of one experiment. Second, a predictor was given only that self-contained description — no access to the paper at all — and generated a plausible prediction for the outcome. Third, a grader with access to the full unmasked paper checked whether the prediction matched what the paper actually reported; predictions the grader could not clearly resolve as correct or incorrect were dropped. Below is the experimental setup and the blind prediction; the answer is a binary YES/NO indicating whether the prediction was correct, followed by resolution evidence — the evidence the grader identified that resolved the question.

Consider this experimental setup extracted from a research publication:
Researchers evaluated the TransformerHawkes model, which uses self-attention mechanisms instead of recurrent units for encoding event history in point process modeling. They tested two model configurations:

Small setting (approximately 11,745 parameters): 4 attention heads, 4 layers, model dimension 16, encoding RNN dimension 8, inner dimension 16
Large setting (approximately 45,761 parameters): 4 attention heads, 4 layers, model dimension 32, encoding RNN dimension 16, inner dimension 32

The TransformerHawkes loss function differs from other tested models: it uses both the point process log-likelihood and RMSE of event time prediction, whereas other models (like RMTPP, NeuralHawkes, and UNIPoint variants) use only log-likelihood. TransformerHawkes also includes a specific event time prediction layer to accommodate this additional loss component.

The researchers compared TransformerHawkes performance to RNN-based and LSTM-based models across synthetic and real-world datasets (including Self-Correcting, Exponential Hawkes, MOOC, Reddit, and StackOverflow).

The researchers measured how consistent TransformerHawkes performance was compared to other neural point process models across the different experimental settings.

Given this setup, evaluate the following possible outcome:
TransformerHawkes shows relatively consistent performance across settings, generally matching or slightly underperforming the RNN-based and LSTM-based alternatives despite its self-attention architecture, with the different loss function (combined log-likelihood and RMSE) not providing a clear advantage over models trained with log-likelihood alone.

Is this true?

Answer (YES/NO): NO